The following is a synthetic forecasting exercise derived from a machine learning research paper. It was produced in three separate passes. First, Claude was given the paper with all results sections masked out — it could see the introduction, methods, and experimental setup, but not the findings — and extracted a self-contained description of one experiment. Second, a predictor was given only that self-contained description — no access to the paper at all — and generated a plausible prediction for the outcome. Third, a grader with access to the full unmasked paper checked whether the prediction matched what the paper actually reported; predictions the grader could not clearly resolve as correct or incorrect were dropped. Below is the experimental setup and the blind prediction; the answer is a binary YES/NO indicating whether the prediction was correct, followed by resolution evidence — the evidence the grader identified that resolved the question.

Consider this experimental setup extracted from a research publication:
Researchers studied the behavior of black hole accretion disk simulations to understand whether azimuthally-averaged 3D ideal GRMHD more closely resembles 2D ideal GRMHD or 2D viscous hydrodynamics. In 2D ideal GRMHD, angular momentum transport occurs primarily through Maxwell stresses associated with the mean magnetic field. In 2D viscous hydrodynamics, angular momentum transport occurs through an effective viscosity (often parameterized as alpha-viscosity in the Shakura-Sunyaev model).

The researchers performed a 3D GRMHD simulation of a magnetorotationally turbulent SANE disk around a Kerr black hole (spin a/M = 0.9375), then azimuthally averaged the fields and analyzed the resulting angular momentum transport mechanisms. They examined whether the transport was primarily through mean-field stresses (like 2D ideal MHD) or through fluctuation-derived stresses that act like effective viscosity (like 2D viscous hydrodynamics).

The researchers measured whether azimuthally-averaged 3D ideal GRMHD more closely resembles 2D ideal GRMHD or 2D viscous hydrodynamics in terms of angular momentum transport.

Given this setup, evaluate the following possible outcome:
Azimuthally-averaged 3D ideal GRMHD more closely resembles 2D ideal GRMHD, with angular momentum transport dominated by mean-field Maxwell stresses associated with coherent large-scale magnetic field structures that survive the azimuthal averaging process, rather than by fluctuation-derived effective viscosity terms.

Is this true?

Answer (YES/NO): NO